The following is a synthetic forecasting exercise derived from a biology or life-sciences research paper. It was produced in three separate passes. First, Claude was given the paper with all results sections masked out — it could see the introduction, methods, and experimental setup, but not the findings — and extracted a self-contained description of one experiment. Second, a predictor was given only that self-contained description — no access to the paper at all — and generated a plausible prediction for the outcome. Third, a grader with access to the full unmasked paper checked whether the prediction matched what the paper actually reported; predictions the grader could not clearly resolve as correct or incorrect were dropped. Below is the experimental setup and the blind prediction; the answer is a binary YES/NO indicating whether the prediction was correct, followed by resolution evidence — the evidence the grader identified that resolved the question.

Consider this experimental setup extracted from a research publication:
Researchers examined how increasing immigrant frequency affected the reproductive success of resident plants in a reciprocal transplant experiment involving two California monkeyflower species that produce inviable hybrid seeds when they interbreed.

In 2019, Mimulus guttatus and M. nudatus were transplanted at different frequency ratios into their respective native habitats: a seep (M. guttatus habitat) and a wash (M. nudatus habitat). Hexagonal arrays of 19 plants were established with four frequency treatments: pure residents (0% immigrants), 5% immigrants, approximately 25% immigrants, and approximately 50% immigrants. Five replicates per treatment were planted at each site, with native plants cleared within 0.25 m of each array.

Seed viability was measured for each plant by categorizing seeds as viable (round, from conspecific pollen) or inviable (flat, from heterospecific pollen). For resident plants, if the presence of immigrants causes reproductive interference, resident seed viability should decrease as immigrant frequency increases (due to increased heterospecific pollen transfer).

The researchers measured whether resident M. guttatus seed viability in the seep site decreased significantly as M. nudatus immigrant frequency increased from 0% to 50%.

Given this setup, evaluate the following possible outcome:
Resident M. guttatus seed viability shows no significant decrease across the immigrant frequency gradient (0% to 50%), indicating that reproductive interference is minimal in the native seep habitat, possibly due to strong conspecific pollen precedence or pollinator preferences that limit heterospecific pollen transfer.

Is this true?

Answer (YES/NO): NO